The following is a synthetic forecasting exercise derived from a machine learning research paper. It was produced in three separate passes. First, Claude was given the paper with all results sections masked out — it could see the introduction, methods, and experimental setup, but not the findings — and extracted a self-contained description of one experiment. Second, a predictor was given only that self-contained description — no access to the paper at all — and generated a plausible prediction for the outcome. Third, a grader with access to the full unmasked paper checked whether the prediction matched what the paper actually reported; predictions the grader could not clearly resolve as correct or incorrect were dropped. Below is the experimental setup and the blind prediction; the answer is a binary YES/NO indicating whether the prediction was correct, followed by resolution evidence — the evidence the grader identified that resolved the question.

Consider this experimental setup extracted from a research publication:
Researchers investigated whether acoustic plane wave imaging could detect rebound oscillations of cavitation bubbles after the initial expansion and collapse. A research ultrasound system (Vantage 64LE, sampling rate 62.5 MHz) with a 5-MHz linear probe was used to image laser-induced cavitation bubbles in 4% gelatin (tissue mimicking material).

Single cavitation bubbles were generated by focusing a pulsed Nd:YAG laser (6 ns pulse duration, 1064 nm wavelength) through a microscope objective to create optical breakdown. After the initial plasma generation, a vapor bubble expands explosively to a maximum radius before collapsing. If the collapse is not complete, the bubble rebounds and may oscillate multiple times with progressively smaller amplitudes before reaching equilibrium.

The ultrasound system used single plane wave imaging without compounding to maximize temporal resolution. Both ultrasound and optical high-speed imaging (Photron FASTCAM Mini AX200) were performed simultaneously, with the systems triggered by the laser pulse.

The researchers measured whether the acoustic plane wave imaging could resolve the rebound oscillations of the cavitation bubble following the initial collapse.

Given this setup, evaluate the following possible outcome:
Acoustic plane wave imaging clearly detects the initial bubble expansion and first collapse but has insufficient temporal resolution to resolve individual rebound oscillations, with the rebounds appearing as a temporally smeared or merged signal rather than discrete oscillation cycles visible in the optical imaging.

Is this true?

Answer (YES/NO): NO